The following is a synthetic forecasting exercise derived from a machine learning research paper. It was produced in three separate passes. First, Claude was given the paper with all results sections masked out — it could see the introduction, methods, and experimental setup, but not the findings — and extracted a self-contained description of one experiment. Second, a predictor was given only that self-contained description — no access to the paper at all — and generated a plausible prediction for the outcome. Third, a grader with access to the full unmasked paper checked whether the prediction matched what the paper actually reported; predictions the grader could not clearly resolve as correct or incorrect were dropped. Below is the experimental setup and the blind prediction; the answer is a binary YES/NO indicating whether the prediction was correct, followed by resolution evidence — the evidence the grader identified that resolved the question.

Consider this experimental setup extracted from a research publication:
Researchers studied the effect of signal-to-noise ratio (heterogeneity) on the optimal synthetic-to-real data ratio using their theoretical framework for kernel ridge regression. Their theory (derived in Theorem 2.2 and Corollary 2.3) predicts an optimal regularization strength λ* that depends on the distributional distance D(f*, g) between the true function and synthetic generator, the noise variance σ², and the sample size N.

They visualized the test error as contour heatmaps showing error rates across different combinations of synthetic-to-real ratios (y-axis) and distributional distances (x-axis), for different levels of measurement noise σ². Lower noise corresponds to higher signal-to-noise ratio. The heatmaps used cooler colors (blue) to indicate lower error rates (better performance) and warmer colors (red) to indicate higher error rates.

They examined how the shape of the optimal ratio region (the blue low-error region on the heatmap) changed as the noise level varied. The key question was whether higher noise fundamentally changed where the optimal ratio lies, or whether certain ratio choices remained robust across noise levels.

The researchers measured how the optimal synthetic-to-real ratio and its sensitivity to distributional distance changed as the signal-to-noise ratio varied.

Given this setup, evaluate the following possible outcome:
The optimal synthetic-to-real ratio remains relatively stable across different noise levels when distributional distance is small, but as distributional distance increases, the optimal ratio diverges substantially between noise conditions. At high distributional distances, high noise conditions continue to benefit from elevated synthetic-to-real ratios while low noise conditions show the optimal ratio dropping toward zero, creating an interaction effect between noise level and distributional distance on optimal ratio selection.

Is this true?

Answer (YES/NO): NO